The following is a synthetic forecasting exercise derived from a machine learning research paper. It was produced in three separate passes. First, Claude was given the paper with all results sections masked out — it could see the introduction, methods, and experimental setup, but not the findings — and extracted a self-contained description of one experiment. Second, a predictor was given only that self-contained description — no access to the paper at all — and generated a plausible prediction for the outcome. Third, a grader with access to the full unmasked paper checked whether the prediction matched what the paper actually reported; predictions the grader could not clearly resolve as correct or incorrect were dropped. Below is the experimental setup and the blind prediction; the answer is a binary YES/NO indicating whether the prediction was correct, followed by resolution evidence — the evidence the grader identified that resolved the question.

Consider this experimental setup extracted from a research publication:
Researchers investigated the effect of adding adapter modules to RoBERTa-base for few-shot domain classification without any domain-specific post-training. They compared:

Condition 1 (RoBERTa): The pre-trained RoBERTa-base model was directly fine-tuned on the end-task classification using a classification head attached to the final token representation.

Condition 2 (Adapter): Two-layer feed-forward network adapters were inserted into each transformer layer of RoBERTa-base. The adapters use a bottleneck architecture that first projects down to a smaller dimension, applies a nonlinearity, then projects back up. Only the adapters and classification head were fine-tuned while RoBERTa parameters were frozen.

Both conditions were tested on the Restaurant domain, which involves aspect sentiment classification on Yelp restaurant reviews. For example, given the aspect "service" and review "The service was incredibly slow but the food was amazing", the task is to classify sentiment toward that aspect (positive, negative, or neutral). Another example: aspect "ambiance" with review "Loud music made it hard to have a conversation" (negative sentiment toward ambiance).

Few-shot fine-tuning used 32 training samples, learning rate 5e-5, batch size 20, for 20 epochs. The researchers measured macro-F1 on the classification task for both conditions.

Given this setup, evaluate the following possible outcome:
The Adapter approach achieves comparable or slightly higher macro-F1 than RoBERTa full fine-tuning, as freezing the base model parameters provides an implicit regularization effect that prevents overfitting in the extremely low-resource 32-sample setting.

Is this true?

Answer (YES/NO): NO